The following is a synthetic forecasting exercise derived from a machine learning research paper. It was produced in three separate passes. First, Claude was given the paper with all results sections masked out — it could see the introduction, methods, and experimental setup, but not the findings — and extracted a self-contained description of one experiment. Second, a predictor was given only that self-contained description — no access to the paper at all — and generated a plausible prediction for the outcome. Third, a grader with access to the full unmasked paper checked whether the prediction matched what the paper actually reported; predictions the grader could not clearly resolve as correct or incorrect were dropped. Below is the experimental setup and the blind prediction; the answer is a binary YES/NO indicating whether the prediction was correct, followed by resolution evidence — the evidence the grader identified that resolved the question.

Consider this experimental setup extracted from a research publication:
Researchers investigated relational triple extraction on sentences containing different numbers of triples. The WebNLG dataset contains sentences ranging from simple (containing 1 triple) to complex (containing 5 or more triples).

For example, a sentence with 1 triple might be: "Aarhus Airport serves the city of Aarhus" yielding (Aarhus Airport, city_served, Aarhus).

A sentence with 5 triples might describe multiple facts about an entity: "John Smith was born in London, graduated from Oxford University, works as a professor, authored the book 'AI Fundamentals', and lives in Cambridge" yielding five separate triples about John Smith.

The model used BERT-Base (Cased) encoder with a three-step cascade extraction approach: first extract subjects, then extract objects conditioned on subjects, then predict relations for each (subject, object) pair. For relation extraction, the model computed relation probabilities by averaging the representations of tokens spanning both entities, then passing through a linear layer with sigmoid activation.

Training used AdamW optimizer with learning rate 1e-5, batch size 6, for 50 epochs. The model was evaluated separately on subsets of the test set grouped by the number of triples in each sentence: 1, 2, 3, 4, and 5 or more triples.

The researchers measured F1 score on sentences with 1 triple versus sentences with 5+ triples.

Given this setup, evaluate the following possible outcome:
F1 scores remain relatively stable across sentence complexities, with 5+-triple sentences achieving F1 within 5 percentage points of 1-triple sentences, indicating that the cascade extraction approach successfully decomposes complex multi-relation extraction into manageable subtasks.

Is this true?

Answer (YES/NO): YES